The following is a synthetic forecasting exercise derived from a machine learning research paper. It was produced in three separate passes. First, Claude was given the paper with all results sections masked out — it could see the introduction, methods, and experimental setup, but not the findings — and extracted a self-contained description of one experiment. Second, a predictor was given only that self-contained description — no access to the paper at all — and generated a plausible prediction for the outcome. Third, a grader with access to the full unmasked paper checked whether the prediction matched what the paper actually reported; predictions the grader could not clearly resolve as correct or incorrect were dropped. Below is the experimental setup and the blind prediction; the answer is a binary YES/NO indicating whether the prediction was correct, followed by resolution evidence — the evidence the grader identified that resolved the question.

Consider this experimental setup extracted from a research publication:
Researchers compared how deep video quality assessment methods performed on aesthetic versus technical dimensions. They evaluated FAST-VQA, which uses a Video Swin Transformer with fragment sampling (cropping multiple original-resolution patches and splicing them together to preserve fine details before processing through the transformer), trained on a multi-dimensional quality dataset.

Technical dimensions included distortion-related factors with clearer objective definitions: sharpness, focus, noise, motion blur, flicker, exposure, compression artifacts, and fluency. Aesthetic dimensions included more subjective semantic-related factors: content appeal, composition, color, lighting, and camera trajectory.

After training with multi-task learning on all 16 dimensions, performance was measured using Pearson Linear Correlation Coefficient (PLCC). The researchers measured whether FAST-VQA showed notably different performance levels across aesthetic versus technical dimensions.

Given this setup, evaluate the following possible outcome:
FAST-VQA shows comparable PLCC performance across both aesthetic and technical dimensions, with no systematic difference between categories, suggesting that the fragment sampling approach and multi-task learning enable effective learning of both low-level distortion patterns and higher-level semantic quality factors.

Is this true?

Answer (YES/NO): NO